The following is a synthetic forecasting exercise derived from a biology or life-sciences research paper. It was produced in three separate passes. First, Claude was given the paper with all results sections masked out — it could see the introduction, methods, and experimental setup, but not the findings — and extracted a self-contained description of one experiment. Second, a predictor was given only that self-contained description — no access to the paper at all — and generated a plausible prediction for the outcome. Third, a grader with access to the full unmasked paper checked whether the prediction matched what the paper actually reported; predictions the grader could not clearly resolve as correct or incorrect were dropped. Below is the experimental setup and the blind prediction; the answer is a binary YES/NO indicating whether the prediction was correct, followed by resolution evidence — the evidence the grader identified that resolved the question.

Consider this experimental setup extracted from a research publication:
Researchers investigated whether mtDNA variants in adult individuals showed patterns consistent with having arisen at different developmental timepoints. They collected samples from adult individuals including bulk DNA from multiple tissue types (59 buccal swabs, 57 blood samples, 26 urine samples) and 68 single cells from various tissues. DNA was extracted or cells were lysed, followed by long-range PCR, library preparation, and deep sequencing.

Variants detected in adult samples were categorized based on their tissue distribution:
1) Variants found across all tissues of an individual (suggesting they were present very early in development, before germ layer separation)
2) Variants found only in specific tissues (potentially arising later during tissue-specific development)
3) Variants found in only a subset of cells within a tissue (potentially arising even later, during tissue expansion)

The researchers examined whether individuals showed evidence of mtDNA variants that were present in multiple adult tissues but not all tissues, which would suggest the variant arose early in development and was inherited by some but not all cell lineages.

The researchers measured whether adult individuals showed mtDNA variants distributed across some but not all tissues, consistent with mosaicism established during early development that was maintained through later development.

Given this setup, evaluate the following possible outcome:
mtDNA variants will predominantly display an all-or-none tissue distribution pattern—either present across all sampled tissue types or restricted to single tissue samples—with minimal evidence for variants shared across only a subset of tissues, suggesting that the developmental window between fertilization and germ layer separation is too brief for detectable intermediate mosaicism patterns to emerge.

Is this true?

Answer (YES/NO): NO